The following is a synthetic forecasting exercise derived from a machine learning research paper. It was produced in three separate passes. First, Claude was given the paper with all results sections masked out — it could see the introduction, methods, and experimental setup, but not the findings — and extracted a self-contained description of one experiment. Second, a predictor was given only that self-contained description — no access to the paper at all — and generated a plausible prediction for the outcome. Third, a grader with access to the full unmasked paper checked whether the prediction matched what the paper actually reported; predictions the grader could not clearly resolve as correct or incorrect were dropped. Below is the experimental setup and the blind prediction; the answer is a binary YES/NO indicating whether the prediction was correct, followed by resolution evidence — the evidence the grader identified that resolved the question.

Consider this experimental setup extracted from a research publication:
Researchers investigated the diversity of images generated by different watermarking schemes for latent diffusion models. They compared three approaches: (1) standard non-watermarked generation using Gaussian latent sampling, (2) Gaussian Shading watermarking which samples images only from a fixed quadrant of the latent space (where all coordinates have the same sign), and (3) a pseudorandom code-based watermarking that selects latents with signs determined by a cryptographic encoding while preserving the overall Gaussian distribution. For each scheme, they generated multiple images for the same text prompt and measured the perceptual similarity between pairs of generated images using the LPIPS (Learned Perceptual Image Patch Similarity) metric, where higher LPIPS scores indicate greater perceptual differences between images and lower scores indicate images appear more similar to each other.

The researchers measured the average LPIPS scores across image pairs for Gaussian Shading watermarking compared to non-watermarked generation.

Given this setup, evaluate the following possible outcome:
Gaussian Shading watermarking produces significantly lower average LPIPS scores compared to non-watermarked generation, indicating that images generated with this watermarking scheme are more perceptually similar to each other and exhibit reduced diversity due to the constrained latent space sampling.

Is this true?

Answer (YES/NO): YES